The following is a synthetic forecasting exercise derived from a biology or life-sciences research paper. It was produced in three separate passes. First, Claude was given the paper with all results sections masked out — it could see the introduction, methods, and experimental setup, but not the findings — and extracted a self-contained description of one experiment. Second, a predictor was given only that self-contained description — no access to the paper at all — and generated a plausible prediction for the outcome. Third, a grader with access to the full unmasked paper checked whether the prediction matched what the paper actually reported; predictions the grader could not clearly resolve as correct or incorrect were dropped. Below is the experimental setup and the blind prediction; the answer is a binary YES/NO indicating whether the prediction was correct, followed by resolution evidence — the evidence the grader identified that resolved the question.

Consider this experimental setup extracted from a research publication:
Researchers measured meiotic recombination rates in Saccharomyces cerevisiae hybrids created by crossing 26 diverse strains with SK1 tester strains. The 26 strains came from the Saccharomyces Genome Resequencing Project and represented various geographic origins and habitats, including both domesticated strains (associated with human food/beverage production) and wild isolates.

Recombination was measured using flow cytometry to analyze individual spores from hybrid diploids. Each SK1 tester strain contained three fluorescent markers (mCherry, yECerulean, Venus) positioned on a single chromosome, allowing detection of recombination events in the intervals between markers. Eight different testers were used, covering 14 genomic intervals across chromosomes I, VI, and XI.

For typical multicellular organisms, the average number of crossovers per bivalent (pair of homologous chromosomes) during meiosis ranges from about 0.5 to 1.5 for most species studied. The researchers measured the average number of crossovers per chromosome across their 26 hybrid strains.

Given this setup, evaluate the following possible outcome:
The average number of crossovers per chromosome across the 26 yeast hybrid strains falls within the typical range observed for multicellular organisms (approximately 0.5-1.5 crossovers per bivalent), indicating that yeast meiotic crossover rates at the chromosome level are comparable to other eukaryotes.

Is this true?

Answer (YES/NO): NO